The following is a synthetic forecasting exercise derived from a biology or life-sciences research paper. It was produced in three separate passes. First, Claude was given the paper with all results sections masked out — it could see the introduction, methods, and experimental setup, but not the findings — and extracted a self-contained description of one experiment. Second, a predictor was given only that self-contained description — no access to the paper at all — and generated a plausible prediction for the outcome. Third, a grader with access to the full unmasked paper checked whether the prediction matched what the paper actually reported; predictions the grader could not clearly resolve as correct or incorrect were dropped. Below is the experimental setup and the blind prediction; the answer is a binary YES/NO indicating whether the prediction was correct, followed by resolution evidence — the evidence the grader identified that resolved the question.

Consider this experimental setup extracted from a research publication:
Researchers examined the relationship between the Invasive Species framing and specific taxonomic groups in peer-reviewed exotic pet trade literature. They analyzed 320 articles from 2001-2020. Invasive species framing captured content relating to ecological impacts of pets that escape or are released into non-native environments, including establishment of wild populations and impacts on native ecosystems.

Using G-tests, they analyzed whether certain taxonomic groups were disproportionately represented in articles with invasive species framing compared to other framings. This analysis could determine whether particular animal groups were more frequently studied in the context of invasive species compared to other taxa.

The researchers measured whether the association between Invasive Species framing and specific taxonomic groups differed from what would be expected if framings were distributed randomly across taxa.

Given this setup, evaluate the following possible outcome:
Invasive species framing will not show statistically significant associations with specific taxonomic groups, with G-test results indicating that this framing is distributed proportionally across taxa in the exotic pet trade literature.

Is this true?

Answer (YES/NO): NO